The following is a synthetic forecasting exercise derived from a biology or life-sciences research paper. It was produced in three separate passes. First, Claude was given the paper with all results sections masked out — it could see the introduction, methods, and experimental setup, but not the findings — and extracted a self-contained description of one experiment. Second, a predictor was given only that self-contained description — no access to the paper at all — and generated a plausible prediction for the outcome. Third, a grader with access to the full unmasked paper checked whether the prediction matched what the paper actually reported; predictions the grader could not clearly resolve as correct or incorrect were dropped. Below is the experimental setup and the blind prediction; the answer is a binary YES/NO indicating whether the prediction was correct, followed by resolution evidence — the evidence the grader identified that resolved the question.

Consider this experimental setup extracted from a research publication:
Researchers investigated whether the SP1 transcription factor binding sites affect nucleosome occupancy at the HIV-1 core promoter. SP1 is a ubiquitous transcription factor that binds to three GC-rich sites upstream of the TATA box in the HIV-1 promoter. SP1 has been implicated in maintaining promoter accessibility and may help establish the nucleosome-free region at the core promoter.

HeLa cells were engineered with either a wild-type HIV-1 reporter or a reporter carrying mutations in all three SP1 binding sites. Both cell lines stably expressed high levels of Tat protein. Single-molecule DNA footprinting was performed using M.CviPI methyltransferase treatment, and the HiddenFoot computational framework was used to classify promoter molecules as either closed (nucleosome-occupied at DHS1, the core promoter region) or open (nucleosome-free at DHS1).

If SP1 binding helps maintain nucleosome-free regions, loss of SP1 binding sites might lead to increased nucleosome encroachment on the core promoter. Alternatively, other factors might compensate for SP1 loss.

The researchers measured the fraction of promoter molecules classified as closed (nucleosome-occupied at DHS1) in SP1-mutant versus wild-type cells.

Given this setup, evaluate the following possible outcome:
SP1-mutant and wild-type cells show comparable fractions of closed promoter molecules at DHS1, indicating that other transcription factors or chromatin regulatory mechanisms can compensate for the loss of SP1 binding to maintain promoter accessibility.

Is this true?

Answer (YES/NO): NO